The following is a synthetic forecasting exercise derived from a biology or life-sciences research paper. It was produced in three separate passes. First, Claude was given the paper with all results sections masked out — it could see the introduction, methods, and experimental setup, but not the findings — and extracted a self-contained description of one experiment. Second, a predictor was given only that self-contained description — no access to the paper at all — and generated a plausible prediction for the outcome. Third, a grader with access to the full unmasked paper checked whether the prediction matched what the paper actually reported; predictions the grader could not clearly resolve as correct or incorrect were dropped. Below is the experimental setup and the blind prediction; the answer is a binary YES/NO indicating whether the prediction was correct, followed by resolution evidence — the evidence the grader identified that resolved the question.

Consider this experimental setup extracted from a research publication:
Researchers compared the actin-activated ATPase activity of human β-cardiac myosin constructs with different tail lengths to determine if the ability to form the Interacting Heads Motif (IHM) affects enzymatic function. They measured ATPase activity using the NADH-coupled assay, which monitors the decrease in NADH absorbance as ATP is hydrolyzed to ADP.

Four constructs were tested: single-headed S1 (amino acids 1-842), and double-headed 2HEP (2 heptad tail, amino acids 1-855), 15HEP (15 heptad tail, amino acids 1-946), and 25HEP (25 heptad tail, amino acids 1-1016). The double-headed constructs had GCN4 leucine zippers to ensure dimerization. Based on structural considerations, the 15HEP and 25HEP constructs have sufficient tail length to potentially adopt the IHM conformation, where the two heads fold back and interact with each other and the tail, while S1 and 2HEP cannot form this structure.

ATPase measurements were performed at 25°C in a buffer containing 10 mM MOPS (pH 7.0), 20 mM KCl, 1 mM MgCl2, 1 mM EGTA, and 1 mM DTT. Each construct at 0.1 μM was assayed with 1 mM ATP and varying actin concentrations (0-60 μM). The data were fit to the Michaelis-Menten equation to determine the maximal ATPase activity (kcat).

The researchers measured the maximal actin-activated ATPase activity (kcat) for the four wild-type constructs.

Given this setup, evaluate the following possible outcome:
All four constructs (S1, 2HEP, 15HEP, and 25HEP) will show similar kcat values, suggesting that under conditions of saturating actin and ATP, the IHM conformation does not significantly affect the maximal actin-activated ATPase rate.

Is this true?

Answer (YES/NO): NO